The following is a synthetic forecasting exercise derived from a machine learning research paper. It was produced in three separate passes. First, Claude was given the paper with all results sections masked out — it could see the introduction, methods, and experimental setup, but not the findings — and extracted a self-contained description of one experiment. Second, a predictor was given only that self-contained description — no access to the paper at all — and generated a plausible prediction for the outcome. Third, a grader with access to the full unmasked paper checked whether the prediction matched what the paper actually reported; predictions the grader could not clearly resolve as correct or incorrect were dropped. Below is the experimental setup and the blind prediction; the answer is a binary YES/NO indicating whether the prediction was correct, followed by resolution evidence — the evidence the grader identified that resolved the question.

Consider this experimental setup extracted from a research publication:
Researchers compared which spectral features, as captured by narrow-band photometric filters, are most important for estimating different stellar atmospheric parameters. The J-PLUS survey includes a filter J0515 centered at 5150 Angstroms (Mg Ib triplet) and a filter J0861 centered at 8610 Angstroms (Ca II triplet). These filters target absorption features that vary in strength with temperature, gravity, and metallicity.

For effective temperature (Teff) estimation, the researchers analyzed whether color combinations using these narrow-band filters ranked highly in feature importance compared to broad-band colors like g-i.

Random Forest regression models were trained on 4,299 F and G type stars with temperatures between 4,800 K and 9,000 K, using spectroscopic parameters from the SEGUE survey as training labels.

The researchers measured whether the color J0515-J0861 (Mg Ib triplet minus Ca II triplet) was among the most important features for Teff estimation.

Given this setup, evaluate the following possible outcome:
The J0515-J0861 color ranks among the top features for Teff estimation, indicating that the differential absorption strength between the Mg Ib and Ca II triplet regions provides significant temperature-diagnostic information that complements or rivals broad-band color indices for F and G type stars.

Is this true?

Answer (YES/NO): YES